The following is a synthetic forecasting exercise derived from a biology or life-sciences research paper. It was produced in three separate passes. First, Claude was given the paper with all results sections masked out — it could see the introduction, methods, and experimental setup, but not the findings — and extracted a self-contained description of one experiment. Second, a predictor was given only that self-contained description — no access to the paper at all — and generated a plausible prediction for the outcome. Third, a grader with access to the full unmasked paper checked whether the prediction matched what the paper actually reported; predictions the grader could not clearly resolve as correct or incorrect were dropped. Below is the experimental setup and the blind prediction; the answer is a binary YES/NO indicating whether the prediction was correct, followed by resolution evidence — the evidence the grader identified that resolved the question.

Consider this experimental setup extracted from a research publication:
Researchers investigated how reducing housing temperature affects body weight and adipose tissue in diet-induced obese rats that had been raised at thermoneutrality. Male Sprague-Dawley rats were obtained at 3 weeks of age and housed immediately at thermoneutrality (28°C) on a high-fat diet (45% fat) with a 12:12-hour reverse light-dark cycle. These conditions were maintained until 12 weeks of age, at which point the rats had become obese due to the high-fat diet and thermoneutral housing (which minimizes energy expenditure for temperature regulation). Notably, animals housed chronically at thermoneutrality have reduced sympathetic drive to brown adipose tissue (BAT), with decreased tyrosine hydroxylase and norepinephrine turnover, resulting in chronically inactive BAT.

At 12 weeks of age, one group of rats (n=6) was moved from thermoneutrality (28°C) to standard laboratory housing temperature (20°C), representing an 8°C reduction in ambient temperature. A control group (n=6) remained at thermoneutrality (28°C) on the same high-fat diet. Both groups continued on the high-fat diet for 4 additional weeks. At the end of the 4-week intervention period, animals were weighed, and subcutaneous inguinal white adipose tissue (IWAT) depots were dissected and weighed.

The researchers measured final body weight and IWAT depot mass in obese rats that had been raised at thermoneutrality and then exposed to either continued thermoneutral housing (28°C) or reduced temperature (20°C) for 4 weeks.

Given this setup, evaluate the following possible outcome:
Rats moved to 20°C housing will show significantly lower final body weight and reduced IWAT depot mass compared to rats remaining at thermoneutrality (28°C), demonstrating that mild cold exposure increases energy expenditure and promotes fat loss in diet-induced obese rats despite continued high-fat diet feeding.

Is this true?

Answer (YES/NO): NO